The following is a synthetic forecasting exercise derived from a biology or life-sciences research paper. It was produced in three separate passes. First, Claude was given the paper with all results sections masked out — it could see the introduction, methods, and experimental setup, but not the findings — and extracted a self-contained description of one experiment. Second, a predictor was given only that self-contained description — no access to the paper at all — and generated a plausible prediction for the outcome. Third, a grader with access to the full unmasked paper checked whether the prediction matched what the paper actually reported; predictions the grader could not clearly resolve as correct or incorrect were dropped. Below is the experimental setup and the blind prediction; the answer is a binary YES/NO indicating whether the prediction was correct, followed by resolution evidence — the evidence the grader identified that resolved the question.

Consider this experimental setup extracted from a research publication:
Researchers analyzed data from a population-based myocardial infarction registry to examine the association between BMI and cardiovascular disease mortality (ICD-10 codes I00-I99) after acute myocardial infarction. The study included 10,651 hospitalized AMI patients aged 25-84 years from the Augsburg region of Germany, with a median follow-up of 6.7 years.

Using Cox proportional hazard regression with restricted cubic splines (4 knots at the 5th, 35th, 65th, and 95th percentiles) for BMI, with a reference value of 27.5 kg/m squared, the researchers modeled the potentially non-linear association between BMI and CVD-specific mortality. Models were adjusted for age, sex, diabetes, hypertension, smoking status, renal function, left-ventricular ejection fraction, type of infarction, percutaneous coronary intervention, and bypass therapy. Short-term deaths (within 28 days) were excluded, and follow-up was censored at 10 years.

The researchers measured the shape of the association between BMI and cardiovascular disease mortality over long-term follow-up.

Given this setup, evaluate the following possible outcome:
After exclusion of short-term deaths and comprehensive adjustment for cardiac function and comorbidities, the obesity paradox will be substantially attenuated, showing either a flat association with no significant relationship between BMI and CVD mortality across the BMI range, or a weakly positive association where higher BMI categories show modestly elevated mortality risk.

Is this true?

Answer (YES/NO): NO